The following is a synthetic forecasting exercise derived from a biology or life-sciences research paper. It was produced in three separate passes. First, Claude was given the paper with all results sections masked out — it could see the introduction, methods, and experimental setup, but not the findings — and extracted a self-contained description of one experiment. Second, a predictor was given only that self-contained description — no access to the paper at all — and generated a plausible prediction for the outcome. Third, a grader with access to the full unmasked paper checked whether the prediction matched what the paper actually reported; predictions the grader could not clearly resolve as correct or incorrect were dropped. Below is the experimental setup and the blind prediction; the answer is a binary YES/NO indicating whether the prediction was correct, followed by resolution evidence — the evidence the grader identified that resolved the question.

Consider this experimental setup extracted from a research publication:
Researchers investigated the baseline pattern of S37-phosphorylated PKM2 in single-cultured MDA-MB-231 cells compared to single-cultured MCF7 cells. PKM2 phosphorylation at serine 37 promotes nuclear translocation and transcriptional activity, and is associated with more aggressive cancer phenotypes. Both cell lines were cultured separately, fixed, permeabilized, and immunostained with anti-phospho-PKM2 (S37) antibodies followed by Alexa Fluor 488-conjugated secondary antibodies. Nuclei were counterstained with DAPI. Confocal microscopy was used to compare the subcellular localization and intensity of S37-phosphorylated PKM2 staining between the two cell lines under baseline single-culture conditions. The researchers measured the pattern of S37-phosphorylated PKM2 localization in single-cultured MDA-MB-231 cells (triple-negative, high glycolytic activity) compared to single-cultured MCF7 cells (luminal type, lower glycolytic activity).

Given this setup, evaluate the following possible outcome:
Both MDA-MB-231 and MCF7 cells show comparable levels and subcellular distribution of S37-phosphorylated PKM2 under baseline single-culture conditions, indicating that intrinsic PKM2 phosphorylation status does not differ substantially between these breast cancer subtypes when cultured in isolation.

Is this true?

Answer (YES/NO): NO